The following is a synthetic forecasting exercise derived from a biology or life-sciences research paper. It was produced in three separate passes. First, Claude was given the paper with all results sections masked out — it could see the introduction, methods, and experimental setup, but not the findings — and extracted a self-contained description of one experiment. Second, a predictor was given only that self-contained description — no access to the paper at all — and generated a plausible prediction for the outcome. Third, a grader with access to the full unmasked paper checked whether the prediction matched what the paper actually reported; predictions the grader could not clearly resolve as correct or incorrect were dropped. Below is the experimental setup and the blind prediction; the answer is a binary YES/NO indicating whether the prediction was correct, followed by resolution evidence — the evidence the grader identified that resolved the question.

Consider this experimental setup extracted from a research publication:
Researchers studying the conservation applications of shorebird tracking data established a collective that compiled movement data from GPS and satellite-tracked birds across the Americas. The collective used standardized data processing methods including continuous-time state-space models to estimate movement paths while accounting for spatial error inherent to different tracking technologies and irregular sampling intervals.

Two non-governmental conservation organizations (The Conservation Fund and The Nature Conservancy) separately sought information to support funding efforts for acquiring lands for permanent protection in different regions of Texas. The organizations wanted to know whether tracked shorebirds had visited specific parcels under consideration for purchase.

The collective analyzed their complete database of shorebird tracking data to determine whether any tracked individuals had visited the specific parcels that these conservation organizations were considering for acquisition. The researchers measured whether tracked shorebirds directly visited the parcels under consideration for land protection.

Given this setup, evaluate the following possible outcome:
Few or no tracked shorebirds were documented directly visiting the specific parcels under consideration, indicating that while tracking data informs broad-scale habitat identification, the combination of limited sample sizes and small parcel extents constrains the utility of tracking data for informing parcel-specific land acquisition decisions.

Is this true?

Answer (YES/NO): NO